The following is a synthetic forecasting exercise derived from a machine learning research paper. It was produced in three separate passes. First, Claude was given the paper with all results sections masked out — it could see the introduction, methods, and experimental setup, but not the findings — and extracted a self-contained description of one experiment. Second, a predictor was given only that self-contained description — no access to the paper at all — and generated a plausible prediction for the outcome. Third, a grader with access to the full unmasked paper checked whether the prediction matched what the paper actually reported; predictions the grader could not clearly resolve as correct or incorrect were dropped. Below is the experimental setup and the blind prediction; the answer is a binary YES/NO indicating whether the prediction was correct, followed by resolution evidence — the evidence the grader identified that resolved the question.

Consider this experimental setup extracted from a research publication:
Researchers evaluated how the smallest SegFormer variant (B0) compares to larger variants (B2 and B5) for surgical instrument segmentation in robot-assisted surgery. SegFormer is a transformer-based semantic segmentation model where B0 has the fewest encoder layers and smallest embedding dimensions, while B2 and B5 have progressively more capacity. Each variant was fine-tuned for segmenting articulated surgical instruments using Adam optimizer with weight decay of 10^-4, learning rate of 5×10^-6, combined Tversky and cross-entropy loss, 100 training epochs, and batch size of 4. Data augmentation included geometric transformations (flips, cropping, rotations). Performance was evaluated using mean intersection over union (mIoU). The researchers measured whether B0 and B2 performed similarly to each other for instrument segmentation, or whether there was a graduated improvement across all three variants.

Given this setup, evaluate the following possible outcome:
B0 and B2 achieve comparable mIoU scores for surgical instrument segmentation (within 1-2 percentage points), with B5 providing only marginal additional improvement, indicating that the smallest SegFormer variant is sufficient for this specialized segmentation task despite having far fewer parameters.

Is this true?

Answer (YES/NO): NO